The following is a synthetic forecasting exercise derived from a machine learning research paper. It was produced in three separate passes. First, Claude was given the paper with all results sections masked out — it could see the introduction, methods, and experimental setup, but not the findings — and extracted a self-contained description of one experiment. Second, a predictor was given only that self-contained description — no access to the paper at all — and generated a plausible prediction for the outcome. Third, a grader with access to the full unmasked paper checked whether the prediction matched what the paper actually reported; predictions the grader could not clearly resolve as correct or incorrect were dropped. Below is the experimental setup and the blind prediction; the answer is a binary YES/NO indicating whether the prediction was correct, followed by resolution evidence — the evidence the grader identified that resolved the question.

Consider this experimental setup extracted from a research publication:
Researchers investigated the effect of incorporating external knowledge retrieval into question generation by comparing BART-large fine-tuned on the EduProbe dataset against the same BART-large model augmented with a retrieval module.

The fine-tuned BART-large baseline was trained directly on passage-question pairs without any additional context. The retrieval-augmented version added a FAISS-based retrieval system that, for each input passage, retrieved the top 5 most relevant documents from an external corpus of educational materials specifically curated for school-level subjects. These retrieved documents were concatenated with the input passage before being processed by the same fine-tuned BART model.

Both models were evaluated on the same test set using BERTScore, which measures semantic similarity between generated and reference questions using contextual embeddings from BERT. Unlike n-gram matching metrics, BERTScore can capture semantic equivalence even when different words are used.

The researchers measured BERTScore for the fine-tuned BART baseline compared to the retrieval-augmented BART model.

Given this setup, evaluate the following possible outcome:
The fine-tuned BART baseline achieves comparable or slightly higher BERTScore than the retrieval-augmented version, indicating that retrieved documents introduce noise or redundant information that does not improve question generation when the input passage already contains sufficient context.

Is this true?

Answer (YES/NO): YES